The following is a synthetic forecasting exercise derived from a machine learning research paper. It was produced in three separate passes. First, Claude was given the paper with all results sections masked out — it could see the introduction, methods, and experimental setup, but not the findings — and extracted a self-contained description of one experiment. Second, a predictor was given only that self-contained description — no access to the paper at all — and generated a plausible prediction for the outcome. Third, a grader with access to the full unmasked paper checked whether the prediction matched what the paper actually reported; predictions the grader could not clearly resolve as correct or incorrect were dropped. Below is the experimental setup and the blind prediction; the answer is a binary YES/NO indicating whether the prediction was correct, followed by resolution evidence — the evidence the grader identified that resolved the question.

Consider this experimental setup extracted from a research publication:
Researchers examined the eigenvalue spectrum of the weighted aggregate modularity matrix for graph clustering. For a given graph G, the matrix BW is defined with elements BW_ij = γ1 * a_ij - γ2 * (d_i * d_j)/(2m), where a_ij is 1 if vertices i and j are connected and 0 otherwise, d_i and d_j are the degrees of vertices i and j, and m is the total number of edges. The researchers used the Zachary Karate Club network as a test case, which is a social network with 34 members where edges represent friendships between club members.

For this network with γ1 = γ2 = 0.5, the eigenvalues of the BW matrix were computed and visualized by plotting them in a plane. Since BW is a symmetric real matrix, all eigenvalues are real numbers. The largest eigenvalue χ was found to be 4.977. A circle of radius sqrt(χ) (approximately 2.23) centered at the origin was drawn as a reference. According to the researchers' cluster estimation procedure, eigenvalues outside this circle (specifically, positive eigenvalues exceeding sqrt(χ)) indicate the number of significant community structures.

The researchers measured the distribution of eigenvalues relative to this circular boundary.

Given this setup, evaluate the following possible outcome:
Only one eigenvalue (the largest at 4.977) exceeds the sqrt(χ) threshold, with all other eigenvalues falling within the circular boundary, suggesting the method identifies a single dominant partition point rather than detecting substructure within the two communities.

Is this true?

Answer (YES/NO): NO